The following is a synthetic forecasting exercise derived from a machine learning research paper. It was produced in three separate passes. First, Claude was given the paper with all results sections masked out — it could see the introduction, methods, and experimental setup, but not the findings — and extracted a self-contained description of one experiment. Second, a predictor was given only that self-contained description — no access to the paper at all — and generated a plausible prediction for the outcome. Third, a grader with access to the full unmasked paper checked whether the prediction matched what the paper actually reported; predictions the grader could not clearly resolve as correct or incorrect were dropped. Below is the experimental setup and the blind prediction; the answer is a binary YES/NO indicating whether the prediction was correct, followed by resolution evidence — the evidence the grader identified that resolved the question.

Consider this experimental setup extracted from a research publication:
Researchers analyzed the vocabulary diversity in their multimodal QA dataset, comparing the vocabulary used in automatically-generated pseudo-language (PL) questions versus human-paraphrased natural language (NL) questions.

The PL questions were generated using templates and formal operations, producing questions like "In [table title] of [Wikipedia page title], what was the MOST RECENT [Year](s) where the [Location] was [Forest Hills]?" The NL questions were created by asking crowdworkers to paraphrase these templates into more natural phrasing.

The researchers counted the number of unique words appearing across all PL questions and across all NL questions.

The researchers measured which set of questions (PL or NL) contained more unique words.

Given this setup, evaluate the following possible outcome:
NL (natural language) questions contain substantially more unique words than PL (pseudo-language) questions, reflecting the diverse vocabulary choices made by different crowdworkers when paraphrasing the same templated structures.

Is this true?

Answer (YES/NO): NO